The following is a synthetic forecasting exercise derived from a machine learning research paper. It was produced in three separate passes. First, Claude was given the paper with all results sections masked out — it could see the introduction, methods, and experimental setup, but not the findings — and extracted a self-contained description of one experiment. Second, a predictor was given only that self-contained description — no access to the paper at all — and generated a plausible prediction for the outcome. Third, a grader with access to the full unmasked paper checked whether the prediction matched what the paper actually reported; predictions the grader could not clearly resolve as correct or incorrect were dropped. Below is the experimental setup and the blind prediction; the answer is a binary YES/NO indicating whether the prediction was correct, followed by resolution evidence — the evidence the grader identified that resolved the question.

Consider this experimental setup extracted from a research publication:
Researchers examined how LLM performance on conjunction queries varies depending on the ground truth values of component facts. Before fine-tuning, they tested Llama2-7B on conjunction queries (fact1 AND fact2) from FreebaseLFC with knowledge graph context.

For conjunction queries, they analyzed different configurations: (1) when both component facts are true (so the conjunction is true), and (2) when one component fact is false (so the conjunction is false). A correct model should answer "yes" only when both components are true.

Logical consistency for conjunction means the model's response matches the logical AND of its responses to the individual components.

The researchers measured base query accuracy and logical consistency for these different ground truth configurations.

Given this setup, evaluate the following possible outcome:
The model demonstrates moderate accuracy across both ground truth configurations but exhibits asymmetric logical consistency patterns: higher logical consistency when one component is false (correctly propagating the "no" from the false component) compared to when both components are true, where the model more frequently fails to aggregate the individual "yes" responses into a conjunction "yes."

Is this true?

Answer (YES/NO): NO